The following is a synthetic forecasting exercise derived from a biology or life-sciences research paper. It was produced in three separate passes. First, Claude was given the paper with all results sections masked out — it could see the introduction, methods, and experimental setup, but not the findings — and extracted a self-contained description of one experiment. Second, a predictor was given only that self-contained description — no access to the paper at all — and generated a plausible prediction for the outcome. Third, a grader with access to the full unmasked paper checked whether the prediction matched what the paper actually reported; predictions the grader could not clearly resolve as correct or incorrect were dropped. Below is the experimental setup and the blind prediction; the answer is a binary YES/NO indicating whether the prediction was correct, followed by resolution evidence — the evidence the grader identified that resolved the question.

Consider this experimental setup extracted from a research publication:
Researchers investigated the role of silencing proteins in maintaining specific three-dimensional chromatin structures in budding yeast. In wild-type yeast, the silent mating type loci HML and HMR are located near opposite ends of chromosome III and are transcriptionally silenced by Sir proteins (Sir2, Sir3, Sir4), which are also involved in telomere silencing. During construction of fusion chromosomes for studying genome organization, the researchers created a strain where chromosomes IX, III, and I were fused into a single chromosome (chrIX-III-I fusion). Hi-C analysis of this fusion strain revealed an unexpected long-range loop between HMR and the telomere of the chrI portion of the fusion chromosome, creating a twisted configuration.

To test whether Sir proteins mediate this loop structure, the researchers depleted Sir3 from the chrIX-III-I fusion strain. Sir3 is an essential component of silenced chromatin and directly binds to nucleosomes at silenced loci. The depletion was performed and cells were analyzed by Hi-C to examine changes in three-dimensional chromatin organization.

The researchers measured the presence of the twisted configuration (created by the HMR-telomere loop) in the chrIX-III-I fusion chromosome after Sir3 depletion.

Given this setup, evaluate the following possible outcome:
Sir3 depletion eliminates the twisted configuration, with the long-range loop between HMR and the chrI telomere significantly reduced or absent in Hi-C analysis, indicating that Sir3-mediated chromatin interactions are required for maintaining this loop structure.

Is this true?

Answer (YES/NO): YES